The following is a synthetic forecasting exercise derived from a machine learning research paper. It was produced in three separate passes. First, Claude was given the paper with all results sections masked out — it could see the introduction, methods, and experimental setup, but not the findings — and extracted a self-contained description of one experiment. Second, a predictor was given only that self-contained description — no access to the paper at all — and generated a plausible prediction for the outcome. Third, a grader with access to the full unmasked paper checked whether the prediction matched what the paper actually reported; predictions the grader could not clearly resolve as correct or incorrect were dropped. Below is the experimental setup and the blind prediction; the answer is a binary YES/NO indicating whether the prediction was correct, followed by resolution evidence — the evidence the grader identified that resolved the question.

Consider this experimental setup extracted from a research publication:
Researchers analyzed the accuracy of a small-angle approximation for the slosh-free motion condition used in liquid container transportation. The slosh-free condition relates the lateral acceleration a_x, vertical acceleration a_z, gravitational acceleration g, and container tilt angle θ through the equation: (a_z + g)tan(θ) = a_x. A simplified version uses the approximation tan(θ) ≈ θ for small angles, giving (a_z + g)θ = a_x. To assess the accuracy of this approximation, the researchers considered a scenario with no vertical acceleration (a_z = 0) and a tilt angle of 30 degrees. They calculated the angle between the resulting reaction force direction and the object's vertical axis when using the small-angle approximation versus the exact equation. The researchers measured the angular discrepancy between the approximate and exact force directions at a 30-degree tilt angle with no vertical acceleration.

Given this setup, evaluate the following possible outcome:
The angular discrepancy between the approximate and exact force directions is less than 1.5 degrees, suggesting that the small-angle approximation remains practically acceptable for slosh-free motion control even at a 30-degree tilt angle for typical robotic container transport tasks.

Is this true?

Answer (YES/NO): NO